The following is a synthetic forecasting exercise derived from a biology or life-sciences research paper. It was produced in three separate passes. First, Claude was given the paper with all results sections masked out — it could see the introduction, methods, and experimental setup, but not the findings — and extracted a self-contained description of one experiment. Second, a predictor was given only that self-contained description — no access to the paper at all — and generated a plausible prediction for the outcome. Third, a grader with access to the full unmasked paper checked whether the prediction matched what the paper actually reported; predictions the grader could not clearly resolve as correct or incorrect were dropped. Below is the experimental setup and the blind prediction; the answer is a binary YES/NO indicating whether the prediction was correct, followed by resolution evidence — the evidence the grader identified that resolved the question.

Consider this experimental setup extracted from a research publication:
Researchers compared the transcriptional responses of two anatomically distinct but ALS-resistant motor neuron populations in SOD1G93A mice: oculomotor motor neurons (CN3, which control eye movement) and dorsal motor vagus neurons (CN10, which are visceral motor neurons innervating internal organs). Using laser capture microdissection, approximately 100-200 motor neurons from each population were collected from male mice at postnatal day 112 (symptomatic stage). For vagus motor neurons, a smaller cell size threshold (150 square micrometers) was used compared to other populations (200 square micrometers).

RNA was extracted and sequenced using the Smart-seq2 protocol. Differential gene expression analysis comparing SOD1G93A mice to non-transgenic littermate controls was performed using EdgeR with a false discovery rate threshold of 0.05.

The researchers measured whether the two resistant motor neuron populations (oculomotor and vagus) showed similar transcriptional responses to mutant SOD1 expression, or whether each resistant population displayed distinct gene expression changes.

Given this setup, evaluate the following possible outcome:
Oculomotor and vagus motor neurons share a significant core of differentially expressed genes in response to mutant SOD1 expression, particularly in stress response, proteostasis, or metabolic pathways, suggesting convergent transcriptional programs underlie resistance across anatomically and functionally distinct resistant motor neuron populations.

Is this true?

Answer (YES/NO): NO